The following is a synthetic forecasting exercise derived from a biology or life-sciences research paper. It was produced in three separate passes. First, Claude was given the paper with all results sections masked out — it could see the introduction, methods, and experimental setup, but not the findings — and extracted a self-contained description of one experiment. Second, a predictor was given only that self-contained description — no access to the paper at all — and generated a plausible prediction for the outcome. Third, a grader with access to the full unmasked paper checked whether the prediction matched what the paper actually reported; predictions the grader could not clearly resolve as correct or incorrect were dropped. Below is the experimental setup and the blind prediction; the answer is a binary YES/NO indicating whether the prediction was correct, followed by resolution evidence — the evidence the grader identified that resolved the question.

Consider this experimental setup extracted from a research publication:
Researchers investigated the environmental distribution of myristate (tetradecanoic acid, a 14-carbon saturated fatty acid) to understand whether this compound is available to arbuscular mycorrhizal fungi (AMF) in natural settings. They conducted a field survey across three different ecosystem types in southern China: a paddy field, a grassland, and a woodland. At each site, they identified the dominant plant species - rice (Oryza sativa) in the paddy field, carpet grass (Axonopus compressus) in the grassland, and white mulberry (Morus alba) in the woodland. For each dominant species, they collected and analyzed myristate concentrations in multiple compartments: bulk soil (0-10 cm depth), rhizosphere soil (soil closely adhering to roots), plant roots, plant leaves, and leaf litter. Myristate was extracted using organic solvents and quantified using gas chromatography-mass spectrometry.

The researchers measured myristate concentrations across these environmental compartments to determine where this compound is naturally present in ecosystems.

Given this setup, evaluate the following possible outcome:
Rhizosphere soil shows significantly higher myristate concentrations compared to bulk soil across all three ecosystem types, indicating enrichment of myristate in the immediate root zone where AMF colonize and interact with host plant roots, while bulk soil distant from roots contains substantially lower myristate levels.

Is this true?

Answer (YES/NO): NO